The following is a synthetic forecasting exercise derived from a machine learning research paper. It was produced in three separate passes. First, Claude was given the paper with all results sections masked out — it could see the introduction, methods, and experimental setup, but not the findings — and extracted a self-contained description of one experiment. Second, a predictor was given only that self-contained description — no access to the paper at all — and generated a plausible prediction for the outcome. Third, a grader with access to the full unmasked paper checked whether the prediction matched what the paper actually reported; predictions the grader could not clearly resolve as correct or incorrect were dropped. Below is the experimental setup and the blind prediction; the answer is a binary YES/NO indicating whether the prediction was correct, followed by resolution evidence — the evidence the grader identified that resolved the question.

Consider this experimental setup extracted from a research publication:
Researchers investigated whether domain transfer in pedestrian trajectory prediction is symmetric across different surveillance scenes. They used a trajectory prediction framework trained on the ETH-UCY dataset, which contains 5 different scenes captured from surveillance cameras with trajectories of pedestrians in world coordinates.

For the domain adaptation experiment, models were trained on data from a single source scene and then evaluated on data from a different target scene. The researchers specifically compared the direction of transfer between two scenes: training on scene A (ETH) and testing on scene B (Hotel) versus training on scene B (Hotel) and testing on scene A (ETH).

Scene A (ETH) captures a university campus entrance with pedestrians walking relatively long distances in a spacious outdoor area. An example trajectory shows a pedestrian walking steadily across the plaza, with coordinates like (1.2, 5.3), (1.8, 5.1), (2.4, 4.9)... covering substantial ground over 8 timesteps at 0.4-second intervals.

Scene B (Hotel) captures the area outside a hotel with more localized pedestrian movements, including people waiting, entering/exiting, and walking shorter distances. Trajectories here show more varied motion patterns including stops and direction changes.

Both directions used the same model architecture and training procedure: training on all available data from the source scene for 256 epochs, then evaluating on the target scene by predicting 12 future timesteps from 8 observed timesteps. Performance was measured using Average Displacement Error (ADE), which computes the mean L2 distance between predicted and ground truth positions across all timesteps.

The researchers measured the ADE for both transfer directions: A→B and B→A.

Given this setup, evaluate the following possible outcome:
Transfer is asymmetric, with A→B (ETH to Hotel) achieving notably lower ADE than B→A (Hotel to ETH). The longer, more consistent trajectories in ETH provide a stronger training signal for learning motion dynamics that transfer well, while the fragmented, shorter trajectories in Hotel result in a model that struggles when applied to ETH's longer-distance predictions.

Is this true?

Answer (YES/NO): YES